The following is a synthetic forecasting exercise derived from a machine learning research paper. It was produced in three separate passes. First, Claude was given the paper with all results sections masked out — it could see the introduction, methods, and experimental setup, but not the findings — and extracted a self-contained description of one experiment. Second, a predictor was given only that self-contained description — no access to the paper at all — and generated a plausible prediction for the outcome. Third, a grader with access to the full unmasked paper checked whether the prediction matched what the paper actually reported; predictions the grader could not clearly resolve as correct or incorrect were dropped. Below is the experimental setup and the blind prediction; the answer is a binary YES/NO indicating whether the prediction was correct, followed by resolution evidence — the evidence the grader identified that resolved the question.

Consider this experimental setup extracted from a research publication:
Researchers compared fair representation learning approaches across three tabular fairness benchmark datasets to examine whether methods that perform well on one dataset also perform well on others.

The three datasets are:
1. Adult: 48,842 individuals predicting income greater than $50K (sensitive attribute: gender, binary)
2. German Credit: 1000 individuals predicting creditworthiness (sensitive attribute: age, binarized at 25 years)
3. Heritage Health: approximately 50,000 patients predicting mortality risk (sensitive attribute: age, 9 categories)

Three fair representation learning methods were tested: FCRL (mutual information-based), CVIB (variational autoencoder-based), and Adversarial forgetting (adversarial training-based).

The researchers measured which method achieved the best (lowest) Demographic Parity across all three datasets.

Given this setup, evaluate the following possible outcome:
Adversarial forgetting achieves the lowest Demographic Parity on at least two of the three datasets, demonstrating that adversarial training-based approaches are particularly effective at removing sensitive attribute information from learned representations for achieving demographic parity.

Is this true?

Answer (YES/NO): NO